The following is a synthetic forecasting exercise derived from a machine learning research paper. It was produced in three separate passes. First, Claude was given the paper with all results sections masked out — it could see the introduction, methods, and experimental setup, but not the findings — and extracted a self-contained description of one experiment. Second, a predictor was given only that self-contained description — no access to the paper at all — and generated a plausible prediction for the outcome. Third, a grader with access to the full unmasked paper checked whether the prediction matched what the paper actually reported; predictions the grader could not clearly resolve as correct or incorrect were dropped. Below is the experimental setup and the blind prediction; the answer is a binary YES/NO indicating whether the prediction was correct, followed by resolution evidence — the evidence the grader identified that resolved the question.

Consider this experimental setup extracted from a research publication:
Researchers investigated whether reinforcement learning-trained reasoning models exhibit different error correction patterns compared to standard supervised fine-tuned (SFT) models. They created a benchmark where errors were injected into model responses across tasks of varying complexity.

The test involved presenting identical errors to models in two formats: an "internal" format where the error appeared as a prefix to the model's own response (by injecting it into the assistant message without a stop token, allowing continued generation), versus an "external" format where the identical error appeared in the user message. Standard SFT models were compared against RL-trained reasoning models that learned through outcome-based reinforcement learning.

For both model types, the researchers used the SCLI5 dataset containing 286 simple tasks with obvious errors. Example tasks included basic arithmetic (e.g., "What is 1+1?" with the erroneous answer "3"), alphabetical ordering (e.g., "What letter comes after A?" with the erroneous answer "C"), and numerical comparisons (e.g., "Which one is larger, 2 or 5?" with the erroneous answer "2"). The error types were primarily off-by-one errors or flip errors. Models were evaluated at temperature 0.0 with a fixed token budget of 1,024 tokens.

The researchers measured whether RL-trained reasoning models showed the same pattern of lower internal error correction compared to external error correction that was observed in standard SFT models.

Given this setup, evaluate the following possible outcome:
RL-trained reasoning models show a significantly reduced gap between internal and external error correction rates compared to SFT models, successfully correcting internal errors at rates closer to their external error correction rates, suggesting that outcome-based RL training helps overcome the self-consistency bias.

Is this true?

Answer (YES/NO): YES